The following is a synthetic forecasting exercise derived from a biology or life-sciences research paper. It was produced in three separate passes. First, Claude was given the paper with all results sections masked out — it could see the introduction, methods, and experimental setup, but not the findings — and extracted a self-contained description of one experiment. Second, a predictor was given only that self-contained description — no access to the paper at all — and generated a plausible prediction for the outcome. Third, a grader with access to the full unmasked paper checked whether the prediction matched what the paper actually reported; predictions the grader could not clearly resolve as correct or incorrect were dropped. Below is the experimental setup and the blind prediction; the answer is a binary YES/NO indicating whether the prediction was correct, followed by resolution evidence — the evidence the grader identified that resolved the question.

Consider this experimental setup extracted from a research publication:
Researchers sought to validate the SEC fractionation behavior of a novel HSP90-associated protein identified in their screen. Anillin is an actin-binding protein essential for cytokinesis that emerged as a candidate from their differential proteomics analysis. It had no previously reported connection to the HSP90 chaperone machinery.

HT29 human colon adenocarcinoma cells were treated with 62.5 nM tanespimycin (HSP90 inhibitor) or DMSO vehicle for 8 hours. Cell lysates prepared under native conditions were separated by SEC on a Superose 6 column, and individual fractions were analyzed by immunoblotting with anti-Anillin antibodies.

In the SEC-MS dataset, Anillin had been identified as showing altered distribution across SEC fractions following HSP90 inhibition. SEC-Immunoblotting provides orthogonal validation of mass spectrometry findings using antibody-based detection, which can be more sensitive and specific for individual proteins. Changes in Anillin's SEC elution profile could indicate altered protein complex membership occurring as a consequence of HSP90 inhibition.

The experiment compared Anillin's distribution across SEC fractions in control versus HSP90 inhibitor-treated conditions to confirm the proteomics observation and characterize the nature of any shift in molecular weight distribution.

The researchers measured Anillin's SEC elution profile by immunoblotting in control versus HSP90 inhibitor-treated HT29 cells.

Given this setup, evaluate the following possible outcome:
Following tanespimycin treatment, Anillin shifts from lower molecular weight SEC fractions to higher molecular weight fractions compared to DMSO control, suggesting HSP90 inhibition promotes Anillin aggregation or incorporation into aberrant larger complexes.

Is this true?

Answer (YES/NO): YES